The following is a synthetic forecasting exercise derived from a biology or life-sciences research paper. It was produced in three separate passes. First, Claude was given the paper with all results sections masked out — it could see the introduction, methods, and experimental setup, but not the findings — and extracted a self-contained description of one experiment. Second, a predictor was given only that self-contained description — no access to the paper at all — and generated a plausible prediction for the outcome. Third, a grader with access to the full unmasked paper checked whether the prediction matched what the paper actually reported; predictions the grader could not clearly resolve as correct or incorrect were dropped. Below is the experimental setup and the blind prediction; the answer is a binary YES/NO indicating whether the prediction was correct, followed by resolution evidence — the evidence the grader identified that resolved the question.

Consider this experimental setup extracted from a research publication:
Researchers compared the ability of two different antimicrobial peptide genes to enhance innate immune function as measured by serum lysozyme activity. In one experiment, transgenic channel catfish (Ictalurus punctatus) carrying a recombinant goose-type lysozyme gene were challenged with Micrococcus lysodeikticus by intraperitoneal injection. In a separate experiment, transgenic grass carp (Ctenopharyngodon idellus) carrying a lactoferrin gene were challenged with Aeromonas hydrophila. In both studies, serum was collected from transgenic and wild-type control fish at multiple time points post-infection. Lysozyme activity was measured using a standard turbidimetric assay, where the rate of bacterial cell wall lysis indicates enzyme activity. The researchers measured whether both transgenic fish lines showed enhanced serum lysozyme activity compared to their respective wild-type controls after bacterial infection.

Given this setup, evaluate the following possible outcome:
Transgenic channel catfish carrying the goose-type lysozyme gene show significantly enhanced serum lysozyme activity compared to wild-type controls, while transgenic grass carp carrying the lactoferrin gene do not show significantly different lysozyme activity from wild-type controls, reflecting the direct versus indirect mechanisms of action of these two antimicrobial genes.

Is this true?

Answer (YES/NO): YES